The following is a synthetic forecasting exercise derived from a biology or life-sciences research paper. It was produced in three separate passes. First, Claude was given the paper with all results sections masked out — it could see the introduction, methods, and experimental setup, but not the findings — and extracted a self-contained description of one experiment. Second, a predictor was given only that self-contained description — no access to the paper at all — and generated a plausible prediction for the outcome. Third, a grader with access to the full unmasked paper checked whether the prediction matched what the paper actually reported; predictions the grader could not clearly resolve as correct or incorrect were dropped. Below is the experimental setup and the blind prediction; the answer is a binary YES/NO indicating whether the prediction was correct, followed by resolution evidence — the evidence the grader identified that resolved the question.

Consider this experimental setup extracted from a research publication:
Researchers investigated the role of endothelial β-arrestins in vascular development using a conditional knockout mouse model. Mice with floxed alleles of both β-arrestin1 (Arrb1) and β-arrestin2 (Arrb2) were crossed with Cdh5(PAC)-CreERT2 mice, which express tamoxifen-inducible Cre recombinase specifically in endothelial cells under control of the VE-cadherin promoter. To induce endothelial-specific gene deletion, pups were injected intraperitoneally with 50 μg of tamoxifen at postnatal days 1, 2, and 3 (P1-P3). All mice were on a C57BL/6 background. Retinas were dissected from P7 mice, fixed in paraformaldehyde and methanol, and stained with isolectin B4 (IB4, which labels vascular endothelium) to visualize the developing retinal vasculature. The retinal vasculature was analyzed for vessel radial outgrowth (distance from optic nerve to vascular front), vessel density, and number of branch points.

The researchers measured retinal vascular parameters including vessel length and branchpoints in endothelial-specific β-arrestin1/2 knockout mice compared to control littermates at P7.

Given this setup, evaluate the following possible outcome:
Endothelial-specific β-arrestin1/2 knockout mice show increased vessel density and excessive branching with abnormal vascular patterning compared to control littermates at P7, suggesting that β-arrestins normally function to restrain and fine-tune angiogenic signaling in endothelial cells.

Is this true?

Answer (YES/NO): NO